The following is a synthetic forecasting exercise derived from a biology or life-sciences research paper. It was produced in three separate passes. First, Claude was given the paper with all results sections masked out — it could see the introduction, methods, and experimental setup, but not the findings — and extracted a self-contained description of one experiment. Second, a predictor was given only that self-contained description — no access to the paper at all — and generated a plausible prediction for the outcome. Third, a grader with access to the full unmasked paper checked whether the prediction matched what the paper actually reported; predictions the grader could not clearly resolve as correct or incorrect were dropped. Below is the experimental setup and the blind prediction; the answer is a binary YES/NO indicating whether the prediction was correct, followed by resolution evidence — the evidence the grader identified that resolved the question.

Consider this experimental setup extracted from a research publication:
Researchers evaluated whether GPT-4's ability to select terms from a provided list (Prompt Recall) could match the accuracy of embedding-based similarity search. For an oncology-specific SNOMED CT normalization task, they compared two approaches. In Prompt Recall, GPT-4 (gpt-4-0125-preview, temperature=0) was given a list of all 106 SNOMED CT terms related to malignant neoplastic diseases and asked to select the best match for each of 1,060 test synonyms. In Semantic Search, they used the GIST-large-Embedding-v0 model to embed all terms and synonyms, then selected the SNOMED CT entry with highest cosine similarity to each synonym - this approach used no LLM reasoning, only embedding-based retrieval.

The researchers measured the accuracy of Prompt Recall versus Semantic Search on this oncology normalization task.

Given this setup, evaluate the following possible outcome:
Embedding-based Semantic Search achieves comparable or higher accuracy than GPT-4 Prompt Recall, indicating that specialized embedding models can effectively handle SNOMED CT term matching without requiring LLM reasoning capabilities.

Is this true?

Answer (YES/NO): YES